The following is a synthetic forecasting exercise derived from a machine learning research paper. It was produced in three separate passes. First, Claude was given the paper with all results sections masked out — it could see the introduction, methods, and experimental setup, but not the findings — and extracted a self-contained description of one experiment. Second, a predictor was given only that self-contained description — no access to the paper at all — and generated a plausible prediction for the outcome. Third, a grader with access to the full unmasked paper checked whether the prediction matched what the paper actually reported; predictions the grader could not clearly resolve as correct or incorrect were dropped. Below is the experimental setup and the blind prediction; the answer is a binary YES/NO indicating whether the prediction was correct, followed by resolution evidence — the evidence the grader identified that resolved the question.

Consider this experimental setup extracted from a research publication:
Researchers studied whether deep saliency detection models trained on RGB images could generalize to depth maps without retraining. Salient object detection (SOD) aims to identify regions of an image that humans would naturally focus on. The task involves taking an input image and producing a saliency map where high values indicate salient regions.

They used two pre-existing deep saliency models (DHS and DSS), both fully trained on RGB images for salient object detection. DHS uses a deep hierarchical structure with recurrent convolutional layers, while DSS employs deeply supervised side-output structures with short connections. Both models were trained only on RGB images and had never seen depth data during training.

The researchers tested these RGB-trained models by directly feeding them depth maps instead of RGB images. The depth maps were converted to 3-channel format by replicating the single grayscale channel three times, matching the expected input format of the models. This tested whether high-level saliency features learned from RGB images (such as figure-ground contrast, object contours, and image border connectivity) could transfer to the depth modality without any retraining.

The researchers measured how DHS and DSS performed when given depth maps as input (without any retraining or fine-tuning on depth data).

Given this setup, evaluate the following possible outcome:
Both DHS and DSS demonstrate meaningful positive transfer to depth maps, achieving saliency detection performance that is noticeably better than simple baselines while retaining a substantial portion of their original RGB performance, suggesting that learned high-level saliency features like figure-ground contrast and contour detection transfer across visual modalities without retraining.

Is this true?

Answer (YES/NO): NO